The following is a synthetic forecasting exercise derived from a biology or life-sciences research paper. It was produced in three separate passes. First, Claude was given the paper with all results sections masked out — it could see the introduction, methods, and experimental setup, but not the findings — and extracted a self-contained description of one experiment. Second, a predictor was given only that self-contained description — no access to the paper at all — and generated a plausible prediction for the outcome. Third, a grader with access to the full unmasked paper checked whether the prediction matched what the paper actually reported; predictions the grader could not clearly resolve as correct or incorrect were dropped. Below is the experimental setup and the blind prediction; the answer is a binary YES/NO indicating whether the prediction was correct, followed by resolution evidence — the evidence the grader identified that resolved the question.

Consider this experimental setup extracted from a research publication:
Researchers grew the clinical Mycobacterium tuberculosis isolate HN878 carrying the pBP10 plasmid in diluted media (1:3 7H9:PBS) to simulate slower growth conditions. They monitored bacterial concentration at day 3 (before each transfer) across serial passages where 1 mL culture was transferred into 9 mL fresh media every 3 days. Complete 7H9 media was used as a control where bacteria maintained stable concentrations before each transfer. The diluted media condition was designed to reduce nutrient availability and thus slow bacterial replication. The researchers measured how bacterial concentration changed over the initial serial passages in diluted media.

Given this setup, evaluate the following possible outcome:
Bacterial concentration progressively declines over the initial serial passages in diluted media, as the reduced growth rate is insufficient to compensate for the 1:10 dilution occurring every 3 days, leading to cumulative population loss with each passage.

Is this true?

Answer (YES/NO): NO